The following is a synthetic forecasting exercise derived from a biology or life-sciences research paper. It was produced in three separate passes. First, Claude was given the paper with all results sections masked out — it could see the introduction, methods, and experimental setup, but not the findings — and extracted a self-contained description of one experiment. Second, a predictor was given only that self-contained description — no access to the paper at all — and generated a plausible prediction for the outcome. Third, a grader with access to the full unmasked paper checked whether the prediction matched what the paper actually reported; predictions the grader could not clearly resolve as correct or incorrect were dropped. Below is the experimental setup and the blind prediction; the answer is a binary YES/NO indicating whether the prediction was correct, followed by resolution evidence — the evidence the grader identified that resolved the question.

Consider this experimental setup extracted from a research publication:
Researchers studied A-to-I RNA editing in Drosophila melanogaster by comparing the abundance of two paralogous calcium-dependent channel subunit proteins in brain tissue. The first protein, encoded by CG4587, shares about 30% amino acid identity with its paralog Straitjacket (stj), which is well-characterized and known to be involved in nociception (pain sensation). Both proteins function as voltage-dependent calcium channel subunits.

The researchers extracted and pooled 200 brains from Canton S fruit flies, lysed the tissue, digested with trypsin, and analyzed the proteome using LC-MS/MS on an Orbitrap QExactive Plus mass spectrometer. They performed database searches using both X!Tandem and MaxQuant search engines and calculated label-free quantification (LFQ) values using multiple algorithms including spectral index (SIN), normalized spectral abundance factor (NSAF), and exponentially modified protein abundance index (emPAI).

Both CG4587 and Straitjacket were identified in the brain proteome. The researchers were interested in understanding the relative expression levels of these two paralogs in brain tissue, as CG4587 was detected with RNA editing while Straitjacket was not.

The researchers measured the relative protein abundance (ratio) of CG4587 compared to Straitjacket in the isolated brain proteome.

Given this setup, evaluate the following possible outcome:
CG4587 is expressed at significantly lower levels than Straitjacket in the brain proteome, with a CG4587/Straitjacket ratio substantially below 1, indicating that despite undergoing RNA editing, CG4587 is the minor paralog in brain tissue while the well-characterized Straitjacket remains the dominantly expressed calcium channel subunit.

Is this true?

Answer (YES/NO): NO